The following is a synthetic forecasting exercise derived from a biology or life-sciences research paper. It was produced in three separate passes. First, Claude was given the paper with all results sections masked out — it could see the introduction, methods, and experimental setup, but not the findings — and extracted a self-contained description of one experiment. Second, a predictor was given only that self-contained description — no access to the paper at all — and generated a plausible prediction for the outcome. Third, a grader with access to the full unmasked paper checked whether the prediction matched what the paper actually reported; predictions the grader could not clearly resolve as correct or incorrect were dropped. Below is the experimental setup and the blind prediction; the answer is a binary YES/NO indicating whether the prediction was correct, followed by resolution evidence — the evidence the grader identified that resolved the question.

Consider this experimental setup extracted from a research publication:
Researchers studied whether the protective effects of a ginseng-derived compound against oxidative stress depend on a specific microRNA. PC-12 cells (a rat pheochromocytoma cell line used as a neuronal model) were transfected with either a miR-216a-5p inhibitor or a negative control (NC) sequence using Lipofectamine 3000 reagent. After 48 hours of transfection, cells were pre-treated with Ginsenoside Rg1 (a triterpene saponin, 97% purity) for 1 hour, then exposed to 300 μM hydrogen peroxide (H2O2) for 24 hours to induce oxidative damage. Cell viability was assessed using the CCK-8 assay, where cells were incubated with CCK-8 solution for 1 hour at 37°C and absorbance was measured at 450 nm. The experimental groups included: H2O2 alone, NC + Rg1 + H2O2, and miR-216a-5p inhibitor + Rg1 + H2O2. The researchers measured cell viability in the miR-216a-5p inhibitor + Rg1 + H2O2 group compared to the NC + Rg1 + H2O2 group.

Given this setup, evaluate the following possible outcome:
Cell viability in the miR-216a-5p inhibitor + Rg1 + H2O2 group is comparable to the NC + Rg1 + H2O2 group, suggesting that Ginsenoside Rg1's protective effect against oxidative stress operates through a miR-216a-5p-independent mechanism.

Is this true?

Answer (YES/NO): NO